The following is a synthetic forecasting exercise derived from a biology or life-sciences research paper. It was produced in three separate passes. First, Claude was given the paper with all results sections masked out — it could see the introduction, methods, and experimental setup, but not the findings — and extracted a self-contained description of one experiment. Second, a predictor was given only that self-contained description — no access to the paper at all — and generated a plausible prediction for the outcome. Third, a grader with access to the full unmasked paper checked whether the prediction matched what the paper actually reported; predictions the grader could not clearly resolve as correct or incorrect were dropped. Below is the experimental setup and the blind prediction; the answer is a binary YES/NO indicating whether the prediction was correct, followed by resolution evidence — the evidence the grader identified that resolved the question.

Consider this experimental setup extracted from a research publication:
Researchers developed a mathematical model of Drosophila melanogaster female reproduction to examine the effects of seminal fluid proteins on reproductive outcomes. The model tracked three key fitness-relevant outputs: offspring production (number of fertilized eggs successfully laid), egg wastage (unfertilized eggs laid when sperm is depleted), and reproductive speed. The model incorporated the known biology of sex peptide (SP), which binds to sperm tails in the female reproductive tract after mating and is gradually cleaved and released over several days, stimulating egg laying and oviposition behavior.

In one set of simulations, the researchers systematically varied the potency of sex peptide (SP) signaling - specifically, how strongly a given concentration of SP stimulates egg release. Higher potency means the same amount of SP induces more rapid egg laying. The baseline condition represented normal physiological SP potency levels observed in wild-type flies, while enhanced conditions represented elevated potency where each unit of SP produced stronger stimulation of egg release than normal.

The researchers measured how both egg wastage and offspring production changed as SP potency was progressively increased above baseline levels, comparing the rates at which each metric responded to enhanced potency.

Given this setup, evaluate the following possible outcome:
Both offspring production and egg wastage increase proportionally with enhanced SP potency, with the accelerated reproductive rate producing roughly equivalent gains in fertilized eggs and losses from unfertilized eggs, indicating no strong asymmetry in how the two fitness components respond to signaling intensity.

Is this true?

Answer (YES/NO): NO